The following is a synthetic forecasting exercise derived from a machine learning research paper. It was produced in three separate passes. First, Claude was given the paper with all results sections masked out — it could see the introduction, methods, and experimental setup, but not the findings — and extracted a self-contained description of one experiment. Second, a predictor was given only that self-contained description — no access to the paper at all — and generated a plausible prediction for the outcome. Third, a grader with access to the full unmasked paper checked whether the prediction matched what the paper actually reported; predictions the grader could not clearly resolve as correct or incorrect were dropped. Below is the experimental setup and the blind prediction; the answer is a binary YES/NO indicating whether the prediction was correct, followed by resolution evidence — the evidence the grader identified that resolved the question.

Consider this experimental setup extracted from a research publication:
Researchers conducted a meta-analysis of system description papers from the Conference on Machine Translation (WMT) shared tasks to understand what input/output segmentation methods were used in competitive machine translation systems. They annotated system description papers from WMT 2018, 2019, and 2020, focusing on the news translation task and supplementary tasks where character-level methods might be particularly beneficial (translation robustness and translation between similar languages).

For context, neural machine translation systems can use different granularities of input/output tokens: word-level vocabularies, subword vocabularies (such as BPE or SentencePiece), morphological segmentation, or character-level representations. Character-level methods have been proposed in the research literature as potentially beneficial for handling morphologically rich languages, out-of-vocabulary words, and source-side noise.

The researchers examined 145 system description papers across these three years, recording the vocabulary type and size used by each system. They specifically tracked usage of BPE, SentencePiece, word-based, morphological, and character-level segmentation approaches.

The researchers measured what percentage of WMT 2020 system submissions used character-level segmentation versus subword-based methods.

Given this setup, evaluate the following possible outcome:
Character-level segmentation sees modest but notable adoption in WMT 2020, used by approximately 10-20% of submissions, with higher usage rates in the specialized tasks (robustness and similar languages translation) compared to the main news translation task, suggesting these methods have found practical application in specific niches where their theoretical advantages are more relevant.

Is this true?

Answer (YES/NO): NO